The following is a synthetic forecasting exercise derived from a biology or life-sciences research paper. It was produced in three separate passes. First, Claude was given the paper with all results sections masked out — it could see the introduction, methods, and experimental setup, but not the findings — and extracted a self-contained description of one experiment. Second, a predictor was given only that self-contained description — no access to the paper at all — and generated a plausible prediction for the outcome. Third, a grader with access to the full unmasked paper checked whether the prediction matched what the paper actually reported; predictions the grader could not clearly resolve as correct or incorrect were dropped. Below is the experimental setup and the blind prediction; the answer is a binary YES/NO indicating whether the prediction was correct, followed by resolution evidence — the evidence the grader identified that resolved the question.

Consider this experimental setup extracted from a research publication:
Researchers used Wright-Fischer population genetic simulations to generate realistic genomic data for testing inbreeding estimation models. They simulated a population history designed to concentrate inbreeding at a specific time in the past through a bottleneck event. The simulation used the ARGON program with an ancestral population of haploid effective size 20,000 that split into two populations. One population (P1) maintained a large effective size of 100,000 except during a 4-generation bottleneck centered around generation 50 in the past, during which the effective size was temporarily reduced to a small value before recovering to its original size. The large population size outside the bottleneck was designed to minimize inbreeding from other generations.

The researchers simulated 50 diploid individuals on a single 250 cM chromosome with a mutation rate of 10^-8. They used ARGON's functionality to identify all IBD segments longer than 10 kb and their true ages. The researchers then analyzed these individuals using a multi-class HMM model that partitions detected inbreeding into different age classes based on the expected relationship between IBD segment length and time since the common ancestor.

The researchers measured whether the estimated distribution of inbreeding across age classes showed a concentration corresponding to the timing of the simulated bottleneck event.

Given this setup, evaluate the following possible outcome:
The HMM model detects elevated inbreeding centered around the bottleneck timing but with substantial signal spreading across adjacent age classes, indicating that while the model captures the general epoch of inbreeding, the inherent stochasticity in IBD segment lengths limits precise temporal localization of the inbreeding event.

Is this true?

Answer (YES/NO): YES